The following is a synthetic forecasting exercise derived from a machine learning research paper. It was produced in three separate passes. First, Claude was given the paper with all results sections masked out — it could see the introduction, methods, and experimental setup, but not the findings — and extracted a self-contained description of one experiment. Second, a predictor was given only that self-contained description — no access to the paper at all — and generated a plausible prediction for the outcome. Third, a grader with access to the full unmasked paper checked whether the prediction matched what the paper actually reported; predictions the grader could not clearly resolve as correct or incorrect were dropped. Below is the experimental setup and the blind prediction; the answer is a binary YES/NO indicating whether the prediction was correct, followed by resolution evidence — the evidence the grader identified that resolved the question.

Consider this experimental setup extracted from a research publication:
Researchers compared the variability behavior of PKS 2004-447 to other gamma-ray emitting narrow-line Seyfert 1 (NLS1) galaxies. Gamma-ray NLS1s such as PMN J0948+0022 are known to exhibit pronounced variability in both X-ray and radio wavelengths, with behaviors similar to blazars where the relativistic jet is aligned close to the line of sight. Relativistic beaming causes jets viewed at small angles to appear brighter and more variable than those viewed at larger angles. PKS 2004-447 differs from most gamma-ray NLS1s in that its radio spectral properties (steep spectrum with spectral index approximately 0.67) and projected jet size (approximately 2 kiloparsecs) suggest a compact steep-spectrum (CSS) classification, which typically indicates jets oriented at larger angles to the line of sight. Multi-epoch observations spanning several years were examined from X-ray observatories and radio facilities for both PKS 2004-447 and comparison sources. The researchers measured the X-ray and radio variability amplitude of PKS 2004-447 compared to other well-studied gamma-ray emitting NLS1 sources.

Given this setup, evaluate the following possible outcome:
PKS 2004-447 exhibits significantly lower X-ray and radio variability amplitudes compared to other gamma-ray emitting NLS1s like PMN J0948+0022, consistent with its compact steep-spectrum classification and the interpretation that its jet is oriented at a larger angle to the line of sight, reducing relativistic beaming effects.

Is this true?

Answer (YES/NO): YES